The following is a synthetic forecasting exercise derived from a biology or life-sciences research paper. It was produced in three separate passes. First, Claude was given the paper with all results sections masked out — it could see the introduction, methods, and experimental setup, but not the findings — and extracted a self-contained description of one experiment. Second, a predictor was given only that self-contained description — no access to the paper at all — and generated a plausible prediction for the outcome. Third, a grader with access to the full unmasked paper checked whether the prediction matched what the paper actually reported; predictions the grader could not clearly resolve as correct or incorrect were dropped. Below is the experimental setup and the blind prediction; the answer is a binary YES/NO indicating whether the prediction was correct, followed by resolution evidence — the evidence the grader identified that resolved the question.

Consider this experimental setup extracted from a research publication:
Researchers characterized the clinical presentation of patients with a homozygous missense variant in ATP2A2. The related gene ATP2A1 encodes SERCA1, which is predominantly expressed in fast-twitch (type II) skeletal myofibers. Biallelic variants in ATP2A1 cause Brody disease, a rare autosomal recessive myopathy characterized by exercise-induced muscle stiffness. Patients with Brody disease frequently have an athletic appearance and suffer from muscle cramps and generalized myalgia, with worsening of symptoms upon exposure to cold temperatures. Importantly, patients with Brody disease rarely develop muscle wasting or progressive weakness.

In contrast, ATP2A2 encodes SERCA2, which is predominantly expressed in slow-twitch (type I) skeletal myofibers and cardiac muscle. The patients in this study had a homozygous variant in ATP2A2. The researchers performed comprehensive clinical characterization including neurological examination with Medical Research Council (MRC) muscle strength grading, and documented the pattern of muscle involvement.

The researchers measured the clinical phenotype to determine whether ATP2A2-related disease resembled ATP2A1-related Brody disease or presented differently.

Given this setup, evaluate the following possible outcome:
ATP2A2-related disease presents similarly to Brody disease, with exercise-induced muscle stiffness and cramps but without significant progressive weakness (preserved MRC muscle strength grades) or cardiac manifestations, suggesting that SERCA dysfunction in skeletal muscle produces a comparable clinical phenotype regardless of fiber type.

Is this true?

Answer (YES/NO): NO